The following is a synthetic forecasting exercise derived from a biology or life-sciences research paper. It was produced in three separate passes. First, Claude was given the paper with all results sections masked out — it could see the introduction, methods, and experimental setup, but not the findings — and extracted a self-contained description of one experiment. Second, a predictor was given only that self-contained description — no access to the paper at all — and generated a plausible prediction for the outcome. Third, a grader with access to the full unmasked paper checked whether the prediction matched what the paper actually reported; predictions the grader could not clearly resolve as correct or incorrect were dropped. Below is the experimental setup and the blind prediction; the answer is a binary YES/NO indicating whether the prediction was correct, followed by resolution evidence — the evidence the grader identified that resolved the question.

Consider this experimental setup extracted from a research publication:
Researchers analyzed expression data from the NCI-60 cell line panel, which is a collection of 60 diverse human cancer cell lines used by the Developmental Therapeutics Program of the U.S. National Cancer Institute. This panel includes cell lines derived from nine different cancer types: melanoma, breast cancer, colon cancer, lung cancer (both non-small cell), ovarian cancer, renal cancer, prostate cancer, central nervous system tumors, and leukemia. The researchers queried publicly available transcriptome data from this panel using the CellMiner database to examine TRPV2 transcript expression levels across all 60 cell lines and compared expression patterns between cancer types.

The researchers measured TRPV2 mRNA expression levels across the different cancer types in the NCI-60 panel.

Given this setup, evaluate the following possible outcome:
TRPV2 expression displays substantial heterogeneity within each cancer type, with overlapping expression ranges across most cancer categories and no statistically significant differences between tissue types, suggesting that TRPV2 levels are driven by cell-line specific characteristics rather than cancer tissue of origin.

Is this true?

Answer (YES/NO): NO